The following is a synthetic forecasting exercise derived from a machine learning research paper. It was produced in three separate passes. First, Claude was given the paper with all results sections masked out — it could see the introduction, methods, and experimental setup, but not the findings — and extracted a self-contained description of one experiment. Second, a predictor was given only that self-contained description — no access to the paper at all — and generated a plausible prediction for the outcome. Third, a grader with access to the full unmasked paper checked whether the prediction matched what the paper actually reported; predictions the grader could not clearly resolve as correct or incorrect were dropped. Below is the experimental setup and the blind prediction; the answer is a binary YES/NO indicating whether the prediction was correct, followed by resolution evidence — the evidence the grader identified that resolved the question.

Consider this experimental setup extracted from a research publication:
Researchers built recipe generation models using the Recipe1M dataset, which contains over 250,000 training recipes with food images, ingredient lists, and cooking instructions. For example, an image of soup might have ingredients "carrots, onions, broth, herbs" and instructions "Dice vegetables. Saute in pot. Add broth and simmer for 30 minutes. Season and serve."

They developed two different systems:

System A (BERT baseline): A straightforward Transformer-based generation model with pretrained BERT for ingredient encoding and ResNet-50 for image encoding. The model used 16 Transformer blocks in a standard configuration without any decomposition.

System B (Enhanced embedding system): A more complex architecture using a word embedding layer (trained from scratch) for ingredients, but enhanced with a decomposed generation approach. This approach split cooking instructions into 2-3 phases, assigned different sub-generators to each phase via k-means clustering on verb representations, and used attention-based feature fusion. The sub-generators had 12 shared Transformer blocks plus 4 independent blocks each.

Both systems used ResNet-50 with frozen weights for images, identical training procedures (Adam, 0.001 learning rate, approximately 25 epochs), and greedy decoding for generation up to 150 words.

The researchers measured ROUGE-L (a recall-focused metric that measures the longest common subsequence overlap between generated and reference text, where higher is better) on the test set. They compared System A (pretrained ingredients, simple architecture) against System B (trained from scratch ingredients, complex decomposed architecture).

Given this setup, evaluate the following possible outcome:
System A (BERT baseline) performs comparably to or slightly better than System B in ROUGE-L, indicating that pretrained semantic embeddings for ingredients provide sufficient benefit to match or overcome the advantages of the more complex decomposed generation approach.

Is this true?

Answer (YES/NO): NO